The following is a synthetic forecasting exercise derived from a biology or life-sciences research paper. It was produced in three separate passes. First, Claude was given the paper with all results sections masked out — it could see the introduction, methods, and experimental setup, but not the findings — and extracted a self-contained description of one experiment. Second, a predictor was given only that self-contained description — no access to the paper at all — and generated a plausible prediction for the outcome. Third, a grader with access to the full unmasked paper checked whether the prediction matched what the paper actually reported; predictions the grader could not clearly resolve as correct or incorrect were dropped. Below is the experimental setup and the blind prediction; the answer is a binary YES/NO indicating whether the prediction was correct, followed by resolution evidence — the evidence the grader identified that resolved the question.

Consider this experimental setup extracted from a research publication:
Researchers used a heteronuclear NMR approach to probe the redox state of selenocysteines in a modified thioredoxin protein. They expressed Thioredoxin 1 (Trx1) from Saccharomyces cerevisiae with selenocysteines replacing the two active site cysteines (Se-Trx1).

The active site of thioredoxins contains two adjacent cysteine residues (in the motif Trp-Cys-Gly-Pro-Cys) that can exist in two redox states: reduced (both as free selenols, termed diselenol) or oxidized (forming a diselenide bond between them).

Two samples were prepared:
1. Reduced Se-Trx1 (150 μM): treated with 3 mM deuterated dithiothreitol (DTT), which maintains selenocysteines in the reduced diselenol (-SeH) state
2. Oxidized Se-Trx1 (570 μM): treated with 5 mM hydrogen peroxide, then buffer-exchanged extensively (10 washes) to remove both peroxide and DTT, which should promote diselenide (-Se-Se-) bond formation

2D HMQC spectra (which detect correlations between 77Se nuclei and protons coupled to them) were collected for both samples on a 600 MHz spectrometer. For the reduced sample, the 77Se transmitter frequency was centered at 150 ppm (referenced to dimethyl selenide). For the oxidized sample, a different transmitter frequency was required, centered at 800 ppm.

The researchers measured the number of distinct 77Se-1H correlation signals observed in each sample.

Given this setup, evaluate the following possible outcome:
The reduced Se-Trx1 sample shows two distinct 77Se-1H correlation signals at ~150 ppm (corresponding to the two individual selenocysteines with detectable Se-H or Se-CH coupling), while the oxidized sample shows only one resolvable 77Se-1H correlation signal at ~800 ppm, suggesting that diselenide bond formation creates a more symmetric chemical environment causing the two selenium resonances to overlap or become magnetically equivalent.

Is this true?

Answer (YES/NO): NO